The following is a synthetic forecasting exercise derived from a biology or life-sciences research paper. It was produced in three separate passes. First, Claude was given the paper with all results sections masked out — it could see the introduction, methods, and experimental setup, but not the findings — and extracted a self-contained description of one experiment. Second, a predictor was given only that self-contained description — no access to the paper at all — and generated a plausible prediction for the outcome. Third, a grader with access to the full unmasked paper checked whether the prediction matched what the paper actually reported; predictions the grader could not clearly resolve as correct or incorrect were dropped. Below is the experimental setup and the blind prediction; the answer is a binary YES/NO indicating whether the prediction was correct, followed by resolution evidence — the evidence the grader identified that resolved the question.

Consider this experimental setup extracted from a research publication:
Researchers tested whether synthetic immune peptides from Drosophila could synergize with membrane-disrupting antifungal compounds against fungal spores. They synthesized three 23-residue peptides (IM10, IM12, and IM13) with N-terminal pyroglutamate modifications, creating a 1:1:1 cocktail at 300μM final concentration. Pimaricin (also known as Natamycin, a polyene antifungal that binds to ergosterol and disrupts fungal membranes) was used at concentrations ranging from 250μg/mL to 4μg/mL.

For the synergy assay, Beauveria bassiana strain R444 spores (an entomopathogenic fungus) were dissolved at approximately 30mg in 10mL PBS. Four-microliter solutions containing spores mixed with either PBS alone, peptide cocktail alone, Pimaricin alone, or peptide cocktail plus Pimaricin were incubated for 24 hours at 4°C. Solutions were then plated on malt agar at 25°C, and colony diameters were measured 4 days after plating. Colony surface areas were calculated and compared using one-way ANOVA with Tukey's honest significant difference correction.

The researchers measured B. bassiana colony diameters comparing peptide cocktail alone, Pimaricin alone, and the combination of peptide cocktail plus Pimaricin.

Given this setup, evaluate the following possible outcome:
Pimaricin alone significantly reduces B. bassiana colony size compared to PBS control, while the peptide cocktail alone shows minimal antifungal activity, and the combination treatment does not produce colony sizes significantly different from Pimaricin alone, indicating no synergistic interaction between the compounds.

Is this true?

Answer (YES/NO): NO